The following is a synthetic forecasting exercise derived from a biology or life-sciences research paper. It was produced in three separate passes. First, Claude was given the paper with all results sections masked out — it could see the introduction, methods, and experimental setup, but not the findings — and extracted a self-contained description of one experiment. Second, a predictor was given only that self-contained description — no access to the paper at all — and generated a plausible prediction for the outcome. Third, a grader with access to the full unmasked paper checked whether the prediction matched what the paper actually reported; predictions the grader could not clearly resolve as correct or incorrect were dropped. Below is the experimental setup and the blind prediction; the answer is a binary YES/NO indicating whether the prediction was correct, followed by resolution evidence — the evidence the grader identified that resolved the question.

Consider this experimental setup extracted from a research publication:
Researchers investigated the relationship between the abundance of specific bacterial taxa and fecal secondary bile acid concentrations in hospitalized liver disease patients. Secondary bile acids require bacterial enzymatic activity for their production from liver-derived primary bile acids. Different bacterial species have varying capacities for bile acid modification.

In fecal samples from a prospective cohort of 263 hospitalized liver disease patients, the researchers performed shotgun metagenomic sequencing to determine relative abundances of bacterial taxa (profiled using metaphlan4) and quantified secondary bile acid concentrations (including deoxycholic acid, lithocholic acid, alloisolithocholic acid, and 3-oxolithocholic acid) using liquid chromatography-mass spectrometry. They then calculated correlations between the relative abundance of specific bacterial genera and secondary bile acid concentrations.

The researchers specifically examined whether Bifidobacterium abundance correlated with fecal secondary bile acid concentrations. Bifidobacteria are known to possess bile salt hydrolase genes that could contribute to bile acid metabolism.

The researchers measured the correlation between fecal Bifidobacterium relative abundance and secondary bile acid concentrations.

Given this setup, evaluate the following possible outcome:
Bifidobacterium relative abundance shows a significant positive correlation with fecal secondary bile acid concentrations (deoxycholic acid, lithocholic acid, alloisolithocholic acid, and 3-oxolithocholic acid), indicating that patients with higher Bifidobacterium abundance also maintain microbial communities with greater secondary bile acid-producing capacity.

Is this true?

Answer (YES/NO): NO